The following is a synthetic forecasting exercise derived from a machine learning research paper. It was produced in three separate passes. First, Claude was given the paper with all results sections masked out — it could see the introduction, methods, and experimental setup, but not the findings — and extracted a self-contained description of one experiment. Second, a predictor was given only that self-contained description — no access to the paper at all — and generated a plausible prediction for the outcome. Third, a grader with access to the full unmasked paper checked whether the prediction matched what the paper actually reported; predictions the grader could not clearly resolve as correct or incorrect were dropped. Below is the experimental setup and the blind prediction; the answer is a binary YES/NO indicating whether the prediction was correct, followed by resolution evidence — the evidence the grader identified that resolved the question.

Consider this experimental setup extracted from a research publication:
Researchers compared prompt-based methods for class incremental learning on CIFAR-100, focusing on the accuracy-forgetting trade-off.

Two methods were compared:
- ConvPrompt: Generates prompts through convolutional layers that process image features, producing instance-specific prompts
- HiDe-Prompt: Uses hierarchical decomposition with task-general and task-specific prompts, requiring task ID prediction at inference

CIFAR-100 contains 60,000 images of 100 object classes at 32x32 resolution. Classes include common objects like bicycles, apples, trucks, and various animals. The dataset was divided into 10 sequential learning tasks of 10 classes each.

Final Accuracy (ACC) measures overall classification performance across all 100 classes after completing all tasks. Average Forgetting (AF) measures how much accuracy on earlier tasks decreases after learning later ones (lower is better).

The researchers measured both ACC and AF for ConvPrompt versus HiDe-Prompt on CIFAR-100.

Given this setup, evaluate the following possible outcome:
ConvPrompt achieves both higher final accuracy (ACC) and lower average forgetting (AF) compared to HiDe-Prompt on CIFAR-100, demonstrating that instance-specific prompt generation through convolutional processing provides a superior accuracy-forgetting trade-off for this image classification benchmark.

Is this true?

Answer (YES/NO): NO